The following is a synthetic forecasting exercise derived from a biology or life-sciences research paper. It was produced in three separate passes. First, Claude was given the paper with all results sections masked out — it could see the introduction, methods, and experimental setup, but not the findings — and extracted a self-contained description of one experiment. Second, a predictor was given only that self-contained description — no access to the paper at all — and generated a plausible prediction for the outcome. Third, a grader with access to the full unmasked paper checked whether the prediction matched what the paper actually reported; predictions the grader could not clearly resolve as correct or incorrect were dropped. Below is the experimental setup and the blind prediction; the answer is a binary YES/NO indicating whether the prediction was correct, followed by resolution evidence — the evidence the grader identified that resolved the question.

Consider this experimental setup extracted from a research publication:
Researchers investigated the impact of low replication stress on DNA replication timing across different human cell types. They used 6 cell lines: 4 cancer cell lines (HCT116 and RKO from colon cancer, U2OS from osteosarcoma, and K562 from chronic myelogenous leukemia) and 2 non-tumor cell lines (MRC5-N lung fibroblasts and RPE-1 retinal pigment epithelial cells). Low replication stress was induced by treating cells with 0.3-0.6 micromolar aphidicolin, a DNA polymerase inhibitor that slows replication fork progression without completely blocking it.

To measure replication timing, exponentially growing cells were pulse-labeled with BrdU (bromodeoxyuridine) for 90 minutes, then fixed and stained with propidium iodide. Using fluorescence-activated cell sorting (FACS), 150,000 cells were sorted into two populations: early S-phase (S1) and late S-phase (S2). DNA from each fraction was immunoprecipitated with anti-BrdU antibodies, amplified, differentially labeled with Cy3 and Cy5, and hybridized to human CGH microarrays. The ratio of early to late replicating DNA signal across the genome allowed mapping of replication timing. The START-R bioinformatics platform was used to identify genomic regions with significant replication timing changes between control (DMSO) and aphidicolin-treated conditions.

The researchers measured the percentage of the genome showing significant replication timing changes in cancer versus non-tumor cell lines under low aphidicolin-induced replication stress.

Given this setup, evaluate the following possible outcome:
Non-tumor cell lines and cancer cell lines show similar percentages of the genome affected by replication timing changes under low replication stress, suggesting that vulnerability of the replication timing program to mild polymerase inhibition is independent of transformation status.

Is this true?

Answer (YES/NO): NO